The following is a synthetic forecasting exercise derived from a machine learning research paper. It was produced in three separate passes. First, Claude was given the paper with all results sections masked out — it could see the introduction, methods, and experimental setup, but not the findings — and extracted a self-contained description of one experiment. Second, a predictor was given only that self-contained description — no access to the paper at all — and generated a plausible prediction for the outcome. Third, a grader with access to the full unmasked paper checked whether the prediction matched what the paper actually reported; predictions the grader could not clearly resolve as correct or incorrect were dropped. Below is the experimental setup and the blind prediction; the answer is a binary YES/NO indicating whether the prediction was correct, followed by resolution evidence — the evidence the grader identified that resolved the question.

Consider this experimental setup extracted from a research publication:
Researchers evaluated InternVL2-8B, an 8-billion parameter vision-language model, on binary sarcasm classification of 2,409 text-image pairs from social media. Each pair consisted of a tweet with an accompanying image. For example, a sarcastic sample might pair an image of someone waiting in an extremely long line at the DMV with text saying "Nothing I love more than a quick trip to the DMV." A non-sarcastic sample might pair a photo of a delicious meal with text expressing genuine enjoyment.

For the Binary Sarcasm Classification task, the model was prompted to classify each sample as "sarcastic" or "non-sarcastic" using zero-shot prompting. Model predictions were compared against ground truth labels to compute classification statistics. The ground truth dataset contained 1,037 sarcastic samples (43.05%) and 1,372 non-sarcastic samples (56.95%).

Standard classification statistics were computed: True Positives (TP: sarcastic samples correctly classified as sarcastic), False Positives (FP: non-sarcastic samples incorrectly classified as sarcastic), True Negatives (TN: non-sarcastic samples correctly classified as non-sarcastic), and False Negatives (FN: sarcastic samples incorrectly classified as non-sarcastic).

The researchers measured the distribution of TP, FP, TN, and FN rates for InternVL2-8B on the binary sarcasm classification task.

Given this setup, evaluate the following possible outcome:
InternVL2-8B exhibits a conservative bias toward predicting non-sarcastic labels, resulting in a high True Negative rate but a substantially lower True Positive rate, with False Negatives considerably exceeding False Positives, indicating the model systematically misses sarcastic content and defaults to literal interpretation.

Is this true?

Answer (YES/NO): NO